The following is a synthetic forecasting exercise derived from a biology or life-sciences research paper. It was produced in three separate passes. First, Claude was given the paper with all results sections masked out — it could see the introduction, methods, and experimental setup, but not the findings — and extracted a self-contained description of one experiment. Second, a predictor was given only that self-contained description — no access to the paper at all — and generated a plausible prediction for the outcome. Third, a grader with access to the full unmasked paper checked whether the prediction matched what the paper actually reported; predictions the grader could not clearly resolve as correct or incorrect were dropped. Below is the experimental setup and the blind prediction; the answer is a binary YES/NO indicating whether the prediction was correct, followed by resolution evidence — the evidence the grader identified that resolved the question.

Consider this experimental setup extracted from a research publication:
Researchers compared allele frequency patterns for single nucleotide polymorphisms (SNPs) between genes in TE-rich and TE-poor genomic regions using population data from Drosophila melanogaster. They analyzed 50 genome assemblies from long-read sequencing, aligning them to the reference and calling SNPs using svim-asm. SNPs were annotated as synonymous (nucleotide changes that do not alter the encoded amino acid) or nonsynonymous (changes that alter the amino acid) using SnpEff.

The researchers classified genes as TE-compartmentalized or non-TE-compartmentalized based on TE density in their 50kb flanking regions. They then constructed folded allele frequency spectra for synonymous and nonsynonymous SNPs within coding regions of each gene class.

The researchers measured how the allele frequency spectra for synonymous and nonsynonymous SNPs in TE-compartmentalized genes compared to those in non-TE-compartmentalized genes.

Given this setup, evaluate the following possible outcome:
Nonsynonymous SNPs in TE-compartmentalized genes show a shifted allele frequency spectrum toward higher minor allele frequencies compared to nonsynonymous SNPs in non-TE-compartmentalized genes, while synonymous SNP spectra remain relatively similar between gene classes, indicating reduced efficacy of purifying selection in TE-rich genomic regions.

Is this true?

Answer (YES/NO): NO